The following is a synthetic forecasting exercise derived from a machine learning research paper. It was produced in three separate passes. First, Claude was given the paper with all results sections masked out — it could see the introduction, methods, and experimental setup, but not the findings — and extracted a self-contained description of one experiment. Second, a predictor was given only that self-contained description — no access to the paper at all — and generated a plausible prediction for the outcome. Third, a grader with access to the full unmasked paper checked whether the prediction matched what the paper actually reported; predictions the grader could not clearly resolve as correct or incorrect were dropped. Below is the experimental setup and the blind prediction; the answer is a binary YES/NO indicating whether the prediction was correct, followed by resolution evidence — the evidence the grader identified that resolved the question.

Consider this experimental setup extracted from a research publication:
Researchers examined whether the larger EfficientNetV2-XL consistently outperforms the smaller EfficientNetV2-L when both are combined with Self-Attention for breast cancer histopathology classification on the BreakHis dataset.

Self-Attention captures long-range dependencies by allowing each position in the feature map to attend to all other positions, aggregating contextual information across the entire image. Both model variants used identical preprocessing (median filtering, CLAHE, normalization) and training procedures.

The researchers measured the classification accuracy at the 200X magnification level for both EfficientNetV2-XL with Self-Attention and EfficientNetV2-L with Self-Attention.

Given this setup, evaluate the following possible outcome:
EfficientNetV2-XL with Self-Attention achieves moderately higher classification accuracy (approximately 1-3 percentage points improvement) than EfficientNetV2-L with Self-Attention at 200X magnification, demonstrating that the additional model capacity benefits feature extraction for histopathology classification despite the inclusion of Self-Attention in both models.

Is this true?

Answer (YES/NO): NO